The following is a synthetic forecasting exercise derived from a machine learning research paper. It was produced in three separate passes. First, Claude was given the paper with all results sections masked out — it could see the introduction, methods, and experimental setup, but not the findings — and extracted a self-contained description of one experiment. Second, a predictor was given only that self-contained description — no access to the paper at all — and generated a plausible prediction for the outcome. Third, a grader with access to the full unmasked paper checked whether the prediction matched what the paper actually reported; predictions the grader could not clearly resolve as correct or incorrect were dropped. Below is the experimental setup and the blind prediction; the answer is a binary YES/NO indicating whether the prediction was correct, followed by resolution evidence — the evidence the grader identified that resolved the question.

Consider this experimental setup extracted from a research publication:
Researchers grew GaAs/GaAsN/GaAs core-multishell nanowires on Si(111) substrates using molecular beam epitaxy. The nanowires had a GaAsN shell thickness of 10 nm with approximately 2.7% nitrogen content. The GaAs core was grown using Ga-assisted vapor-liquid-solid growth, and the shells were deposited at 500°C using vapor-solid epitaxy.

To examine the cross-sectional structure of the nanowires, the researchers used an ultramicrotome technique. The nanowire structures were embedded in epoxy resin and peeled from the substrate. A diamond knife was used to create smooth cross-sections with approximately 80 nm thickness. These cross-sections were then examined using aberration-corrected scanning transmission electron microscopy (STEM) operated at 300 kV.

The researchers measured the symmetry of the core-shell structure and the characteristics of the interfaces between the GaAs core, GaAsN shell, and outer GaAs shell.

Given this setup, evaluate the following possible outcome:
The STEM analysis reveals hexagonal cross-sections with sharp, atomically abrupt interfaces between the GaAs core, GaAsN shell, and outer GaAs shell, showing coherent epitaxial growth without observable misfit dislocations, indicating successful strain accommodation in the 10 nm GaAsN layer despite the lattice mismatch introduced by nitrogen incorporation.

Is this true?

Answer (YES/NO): YES